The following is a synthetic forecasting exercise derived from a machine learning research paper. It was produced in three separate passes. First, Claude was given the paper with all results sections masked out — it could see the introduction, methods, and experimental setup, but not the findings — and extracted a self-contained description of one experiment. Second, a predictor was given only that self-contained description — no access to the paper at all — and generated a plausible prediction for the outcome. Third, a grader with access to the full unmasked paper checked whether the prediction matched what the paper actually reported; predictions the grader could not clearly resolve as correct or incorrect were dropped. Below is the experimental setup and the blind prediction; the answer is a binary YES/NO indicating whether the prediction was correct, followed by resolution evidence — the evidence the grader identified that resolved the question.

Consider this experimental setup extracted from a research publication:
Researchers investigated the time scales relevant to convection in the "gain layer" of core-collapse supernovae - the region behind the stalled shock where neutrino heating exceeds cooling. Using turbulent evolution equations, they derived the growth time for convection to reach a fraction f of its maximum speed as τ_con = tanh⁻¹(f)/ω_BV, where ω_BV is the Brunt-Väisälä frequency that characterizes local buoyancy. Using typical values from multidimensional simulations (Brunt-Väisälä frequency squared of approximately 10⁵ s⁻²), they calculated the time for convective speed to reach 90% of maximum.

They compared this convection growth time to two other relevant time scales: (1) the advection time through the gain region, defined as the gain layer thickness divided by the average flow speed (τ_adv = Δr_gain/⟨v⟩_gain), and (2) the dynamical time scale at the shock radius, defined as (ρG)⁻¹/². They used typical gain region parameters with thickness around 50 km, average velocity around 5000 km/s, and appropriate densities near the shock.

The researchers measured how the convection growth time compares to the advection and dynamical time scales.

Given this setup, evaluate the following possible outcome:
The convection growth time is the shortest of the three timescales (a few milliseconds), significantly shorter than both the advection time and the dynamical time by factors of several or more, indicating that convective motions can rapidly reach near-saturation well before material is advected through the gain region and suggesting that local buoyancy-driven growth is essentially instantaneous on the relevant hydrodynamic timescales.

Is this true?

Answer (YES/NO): NO